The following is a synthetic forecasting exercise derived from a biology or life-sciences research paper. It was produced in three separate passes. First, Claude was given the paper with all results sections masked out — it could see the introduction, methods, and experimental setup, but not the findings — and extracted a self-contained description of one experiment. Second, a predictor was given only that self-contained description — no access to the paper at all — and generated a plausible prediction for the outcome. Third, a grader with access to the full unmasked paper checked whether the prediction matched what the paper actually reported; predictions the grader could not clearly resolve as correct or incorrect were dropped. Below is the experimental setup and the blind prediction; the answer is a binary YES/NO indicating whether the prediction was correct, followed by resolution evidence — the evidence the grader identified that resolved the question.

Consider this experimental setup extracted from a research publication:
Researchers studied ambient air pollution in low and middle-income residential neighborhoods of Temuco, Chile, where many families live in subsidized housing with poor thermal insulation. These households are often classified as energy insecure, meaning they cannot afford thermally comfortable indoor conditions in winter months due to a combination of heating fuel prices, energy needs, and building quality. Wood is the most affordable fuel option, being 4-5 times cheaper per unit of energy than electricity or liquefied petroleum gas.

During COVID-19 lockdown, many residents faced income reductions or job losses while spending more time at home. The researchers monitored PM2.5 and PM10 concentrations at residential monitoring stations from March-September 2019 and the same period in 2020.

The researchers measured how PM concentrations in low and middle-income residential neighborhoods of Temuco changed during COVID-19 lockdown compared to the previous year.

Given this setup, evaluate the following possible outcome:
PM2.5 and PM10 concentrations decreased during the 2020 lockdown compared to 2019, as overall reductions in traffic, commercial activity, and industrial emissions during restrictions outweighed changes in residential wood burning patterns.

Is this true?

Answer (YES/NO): NO